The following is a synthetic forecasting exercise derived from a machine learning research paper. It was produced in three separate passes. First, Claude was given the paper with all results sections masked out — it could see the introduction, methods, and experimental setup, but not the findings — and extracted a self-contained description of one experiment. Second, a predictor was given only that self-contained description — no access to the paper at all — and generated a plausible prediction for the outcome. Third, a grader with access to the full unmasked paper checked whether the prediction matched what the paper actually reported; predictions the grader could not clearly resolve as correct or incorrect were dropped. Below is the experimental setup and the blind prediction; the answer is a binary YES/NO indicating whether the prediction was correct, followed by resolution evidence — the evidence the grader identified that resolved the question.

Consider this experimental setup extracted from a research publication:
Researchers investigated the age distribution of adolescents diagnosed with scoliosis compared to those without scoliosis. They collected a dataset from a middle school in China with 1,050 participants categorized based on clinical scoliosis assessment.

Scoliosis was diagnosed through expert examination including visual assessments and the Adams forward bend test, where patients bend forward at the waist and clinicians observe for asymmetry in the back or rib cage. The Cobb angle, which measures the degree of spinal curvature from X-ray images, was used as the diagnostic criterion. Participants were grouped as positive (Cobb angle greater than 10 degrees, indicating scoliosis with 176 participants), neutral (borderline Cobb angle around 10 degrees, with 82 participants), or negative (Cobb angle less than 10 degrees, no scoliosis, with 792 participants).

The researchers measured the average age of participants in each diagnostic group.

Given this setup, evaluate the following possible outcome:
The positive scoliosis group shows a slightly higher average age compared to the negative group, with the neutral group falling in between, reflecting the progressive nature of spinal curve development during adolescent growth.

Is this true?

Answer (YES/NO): NO